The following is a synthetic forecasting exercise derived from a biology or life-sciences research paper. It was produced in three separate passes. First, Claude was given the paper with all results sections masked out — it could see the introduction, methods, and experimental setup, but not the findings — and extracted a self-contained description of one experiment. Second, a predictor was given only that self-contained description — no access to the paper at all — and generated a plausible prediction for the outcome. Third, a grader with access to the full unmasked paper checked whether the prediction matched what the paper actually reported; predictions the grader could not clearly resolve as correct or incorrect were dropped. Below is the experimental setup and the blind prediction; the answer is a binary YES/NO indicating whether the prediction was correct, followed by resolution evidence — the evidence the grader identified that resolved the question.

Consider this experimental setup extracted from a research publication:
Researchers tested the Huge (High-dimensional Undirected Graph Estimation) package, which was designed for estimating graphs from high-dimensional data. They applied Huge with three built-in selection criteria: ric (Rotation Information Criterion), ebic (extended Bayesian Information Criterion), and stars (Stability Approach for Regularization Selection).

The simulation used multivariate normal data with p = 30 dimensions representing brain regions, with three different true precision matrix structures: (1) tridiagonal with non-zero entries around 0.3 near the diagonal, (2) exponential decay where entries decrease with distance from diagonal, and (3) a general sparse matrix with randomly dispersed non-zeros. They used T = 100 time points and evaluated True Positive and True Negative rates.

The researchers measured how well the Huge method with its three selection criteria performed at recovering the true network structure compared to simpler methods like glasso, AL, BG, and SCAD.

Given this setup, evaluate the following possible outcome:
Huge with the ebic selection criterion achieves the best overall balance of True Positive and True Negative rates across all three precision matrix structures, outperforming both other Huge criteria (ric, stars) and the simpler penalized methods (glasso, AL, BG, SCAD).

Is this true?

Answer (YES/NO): NO